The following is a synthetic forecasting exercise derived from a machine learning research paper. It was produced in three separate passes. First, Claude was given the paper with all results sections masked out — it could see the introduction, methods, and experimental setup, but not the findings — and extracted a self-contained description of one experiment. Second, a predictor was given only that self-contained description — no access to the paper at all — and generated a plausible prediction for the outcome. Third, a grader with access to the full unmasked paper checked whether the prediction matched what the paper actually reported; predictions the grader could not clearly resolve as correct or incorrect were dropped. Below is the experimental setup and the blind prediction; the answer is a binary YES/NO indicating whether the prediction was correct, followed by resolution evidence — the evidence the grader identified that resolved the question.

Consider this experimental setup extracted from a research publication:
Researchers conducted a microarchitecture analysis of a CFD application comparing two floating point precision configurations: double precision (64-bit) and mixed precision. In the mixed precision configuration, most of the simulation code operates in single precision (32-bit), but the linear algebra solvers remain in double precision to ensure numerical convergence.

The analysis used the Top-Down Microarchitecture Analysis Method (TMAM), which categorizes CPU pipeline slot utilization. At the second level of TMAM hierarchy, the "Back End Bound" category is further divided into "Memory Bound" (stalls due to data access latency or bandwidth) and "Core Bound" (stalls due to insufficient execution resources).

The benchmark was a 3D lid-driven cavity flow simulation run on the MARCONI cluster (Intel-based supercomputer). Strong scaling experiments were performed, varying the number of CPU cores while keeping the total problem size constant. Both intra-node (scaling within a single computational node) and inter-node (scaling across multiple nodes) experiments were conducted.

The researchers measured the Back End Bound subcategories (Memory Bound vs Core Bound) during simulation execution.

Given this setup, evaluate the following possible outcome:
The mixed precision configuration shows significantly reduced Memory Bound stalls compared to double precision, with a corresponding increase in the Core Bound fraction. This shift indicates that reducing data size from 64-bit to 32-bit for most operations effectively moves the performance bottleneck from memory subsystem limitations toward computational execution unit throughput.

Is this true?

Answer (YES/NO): NO